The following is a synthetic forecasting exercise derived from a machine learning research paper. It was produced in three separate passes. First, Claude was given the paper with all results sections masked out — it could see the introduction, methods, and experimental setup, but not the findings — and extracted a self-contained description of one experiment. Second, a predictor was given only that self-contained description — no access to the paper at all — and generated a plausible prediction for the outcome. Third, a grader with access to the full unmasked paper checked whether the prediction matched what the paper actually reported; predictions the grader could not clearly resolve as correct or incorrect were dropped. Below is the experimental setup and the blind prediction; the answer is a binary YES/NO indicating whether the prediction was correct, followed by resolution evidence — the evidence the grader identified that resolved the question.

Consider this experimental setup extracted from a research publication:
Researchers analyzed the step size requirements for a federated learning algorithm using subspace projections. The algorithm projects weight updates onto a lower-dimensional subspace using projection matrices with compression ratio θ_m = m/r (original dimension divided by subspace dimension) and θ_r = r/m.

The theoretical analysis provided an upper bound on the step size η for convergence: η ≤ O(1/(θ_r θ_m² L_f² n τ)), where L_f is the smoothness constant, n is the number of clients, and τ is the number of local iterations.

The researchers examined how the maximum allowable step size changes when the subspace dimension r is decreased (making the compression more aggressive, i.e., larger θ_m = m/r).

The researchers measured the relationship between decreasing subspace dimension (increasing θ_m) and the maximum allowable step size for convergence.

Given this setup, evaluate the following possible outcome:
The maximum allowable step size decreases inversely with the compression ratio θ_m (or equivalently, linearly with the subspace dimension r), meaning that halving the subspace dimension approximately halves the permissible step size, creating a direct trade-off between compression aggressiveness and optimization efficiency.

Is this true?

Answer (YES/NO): YES